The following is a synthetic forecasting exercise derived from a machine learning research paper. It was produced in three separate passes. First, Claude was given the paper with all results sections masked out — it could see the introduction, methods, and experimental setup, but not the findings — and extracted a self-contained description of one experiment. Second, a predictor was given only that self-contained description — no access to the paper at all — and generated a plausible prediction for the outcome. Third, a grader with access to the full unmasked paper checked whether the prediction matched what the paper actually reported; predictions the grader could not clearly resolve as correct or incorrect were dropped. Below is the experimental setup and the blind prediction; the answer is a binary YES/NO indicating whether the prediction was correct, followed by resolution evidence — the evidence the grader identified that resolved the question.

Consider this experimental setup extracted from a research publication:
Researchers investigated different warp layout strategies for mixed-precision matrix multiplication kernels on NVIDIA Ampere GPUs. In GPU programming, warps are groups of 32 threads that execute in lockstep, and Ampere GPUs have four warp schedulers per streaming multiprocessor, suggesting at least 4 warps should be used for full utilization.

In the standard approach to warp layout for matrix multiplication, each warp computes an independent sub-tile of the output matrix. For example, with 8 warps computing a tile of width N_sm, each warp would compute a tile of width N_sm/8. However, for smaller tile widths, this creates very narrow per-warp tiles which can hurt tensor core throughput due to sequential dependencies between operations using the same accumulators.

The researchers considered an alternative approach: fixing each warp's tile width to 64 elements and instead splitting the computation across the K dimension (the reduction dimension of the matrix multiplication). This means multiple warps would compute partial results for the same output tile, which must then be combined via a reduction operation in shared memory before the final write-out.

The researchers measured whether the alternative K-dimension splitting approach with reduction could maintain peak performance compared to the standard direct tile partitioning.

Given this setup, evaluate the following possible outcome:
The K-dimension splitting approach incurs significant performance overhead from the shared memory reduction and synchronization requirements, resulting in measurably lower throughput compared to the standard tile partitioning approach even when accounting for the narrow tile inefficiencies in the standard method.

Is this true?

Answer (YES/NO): NO